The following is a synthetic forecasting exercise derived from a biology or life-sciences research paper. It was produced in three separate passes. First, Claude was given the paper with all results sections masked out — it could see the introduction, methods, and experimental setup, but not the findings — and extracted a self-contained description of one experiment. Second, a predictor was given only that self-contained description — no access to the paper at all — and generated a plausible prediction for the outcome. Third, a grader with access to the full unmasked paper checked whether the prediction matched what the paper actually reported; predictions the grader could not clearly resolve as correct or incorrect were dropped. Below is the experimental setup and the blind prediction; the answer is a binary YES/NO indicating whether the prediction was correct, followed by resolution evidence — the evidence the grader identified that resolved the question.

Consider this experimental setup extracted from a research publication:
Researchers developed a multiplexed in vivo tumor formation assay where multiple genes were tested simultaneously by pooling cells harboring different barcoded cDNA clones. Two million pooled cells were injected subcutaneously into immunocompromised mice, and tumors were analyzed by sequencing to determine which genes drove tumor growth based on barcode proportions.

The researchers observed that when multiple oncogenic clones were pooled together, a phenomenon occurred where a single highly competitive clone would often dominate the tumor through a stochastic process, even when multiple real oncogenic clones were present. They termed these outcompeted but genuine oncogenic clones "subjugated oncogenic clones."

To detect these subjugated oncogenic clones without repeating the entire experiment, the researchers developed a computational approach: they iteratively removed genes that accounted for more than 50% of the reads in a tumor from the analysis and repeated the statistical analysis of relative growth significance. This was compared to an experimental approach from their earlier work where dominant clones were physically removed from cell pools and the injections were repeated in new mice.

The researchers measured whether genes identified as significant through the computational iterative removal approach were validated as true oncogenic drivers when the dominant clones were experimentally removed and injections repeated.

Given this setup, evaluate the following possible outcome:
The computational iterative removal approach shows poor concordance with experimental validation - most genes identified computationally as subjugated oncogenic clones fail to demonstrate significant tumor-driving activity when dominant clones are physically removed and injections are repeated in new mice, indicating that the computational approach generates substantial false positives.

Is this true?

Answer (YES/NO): NO